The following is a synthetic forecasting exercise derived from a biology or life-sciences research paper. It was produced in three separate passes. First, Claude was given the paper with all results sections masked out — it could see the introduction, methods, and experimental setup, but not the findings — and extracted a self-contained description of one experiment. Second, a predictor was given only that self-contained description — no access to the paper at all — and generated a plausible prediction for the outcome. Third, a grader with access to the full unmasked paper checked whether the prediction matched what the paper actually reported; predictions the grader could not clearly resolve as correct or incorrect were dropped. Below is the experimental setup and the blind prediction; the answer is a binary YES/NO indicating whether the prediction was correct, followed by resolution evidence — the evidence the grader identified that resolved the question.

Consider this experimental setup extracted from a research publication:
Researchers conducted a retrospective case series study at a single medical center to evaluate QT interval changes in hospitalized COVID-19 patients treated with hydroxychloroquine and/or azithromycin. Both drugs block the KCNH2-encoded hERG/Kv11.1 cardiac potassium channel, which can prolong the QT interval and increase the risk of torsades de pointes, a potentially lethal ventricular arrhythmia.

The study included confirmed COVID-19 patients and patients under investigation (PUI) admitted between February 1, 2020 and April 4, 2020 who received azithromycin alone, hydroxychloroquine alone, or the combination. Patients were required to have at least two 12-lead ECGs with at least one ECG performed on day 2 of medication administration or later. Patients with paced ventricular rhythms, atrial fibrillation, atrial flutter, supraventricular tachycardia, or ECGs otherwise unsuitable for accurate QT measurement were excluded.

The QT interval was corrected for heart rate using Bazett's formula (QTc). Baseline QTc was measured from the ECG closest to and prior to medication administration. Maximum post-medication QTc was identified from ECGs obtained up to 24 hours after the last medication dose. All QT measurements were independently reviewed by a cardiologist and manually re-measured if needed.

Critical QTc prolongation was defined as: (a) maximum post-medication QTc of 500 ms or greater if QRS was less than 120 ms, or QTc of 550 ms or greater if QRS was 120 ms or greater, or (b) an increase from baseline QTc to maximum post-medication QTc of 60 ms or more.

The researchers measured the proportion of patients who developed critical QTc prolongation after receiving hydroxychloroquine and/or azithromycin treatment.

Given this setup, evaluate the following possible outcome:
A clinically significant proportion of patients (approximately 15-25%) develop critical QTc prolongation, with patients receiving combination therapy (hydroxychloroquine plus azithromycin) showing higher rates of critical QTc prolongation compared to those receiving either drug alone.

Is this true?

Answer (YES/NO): NO